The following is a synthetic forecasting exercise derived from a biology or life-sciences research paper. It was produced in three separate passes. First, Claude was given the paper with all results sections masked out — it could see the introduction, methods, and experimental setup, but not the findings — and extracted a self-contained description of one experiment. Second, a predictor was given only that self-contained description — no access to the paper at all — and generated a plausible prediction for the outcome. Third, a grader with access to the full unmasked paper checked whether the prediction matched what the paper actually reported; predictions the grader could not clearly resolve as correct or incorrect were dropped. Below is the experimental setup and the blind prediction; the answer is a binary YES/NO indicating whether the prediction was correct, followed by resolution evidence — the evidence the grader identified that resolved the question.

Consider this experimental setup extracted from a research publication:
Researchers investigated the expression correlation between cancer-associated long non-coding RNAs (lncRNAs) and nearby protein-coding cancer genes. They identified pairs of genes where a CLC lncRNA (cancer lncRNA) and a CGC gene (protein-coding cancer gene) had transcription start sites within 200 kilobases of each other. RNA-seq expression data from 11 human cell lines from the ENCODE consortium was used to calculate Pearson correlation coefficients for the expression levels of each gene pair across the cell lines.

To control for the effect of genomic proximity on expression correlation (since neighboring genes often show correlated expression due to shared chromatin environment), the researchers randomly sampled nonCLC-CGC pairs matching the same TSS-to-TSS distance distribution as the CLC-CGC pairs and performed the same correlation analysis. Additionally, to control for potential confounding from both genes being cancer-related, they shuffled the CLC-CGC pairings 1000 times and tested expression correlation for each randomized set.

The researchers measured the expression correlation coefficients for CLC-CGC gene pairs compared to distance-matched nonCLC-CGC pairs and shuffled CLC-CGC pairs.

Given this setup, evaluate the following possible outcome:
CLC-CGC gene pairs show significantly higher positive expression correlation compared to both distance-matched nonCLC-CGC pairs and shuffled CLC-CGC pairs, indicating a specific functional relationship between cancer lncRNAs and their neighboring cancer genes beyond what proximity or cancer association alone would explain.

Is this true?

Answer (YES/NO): YES